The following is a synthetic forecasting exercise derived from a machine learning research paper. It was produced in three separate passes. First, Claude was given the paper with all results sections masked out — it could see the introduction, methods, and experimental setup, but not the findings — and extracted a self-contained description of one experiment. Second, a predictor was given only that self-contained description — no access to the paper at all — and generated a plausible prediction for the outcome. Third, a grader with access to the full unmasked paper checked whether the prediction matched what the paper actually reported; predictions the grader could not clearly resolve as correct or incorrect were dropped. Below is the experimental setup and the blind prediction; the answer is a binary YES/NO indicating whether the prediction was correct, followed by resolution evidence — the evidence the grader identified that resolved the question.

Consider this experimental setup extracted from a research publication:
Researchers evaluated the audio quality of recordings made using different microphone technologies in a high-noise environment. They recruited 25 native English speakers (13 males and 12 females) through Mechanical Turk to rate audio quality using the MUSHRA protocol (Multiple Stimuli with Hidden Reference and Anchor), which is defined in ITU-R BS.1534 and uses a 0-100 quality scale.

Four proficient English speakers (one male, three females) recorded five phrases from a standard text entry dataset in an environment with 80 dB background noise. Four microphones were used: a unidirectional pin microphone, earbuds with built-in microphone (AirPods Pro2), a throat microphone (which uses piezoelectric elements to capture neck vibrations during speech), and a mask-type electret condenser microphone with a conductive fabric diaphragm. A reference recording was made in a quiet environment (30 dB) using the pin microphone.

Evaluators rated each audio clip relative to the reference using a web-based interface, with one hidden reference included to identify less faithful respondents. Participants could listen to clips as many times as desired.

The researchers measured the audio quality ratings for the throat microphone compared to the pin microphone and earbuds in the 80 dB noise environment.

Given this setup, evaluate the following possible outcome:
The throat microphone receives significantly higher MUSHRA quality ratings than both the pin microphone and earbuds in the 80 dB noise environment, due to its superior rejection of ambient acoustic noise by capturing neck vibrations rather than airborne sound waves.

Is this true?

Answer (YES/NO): NO